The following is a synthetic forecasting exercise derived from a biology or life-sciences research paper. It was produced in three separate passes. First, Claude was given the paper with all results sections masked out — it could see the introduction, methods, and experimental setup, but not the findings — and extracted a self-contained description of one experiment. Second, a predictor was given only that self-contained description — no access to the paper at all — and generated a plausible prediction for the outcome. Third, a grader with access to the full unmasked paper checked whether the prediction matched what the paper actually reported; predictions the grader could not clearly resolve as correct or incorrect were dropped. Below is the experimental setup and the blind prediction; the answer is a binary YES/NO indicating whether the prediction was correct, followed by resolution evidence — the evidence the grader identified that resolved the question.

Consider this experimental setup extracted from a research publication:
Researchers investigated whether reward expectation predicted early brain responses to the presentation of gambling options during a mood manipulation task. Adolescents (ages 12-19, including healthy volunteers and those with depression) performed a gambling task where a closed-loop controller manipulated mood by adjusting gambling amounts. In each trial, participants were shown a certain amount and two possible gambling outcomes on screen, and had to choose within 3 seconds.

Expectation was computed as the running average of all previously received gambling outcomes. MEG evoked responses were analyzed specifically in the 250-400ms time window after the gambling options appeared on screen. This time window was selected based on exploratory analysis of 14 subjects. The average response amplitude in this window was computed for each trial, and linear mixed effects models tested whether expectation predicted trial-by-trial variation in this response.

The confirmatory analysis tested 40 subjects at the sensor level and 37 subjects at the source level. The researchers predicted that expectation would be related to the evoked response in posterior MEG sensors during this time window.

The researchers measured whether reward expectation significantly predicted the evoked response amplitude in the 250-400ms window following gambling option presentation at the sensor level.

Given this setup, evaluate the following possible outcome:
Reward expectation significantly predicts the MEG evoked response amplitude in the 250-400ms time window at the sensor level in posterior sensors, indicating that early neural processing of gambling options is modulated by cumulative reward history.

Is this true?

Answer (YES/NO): YES